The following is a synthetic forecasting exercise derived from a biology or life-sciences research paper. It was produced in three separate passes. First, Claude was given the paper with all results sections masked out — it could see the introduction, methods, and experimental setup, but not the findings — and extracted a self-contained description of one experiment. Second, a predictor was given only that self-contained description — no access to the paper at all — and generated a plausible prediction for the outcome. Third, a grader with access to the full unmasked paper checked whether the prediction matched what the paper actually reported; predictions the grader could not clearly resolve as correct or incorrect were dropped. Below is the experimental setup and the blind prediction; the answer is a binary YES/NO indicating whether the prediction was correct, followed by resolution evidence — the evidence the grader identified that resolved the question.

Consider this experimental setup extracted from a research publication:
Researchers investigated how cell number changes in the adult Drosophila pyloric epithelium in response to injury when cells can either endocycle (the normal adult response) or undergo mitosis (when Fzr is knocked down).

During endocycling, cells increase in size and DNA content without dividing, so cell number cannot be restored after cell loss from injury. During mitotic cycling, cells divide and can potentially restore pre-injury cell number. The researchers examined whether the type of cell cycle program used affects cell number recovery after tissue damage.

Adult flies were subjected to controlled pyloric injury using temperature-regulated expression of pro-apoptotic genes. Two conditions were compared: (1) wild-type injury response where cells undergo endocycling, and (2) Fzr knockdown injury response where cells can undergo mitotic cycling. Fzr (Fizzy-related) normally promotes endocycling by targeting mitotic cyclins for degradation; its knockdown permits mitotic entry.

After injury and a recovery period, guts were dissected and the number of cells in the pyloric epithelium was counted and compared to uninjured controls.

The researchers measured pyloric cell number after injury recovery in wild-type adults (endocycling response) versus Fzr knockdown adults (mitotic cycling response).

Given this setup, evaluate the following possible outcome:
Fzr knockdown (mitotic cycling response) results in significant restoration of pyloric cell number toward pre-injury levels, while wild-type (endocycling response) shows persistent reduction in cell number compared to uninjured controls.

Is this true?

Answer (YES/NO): YES